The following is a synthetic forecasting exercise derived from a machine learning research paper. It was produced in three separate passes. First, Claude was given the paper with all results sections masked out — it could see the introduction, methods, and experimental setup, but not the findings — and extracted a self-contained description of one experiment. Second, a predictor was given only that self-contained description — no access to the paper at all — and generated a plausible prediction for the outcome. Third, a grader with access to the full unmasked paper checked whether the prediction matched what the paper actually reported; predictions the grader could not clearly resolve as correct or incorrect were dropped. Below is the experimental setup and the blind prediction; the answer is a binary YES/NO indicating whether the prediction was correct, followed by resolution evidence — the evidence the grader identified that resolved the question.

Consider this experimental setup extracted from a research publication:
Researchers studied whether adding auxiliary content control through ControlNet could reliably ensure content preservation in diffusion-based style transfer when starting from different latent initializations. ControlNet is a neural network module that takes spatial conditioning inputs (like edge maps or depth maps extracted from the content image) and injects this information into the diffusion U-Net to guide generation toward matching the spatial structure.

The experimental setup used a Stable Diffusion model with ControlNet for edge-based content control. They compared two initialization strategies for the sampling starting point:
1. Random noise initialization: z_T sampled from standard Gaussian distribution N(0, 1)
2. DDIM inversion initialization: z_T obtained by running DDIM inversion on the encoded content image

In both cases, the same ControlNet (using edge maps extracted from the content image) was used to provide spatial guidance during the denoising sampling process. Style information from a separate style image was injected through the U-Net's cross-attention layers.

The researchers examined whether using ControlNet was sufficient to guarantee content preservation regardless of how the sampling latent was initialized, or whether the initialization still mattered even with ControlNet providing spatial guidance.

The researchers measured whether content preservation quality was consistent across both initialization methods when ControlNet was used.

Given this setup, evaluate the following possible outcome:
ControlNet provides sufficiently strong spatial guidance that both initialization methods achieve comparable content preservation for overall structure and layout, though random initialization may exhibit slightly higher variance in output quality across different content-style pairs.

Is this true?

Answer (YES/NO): NO